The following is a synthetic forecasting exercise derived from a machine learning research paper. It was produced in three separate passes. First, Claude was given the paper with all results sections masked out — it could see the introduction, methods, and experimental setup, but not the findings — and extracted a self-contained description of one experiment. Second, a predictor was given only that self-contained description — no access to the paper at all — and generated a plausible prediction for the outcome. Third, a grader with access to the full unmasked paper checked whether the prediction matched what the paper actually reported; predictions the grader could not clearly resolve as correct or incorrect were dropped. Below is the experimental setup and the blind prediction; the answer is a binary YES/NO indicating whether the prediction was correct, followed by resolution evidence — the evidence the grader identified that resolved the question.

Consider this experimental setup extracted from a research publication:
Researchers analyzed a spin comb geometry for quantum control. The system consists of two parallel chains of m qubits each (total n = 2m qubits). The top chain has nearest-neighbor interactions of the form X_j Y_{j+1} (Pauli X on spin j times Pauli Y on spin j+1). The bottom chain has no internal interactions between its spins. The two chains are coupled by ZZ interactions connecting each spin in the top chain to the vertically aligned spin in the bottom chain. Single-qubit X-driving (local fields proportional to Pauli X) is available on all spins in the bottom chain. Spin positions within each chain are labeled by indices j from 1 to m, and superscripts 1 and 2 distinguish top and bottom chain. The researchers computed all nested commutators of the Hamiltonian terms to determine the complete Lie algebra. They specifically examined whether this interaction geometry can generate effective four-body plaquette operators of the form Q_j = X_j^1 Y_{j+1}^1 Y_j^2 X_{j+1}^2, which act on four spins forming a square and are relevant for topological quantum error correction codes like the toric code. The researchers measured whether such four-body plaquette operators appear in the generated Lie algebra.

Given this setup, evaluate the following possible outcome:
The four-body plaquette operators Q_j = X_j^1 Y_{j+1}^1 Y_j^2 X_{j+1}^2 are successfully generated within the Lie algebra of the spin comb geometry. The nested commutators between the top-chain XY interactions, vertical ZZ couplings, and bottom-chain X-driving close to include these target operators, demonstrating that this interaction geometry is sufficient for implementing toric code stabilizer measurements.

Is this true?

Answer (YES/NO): YES